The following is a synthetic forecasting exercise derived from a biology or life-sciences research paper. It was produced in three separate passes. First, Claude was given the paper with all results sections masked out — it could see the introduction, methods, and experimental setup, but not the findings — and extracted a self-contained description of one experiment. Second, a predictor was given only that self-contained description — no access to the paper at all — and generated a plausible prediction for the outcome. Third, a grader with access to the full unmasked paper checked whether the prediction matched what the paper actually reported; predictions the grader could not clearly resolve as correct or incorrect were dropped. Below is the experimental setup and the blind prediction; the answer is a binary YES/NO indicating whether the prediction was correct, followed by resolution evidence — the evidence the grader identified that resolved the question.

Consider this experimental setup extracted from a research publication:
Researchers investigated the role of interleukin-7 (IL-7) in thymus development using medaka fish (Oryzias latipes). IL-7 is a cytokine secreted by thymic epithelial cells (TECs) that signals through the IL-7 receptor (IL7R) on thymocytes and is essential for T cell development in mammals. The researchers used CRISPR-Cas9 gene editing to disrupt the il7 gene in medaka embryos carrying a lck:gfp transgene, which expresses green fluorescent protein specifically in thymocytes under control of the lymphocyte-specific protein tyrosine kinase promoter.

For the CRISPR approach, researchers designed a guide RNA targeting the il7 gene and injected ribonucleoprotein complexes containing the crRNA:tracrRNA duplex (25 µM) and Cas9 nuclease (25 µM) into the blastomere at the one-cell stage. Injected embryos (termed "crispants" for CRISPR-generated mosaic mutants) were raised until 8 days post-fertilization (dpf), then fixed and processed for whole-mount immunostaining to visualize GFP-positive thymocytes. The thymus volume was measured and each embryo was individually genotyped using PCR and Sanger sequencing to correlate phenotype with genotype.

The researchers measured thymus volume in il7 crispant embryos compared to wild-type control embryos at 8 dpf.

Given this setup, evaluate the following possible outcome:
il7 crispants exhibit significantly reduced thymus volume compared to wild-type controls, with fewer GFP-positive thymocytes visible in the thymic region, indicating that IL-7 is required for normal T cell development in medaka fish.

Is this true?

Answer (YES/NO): YES